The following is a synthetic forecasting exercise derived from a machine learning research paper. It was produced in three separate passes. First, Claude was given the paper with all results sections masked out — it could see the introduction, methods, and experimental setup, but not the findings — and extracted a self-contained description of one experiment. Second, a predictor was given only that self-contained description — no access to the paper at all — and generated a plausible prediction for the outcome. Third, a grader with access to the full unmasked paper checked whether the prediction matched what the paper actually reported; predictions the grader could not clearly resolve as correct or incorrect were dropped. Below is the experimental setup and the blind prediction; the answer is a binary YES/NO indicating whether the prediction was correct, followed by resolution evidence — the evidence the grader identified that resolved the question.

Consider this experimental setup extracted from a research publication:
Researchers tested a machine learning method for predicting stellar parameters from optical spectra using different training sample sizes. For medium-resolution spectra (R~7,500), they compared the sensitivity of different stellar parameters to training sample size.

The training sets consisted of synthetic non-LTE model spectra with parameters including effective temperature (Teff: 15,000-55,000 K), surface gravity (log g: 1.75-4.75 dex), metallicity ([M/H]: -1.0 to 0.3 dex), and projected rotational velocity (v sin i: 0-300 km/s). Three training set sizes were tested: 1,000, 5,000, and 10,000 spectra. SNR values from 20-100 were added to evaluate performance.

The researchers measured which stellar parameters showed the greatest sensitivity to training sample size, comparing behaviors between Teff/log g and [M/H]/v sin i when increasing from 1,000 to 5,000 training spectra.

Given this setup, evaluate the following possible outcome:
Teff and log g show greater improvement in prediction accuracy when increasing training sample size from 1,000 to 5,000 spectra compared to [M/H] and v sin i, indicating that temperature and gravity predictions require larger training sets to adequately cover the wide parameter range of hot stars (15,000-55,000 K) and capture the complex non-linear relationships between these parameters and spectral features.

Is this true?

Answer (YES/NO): YES